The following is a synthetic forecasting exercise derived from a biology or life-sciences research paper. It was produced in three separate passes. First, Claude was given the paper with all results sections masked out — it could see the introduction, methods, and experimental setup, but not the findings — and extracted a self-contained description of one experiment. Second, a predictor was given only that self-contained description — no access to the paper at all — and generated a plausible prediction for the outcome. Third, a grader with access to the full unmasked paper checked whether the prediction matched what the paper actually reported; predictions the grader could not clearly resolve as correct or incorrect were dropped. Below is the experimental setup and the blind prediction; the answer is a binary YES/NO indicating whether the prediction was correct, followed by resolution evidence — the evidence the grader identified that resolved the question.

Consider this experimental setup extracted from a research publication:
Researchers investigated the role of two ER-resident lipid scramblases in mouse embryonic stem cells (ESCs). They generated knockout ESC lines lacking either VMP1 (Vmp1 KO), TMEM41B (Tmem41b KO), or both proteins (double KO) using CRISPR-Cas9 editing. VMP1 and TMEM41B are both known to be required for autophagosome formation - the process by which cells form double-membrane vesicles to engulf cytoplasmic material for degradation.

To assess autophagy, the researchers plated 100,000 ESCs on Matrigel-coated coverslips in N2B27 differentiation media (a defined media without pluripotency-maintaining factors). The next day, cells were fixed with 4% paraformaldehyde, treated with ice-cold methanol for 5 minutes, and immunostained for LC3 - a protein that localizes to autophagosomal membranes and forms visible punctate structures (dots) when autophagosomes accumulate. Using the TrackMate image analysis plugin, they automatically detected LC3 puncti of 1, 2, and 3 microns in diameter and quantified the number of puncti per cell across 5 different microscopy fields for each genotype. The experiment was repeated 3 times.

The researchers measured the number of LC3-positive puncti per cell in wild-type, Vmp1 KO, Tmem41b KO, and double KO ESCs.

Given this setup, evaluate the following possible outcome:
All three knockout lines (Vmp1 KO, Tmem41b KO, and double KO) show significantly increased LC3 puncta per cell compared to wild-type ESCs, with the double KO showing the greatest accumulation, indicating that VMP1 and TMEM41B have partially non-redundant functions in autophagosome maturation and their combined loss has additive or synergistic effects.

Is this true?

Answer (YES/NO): NO